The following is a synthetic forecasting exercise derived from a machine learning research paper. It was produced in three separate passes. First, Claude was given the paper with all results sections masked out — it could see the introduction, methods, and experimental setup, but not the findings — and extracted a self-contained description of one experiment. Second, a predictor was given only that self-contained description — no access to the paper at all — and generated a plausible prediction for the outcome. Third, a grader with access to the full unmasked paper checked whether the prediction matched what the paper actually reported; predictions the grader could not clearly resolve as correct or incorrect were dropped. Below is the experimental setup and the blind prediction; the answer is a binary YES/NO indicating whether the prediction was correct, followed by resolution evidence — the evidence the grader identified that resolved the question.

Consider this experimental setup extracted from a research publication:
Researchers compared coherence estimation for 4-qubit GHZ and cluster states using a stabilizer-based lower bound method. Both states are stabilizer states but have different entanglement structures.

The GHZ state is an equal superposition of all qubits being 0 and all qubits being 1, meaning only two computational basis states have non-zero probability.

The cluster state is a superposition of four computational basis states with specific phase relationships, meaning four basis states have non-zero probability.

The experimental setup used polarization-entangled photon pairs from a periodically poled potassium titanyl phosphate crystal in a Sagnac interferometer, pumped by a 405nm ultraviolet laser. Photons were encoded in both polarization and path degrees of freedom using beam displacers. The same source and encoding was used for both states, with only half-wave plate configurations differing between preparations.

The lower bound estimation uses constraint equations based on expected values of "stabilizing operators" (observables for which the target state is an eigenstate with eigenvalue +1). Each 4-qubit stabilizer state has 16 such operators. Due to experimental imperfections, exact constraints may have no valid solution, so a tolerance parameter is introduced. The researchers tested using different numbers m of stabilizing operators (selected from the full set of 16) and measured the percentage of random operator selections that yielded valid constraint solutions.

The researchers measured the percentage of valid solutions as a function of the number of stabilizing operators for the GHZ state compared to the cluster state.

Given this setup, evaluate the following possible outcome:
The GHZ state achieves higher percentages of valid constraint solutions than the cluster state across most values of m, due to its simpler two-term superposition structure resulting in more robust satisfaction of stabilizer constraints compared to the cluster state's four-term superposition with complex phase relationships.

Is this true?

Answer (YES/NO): NO